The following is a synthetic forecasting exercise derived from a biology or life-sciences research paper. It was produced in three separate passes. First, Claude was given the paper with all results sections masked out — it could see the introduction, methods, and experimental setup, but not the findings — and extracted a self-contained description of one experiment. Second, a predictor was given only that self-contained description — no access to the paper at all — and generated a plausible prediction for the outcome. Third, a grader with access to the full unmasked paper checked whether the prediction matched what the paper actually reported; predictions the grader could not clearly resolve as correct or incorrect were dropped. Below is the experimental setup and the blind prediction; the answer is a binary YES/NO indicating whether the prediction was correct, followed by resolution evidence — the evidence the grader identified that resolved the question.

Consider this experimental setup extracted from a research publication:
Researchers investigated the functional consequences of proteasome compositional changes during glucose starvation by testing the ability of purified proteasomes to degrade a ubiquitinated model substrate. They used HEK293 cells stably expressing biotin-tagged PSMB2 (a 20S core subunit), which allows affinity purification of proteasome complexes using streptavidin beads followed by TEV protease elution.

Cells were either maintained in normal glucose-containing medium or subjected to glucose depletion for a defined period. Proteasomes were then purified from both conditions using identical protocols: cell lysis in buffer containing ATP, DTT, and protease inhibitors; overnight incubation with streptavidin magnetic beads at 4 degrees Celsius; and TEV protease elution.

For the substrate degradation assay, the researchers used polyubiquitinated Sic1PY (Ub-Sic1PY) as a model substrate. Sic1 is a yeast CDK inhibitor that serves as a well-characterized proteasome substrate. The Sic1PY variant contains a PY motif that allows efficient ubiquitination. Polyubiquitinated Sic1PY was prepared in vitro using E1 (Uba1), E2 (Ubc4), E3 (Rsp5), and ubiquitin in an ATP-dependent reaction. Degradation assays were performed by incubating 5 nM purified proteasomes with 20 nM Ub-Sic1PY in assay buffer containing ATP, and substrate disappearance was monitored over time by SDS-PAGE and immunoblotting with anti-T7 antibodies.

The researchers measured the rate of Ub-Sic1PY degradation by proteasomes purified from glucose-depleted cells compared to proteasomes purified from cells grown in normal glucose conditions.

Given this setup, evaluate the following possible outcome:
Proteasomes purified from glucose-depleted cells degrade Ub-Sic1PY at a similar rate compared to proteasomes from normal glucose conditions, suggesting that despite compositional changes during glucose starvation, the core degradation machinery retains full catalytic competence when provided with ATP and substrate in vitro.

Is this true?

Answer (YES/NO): NO